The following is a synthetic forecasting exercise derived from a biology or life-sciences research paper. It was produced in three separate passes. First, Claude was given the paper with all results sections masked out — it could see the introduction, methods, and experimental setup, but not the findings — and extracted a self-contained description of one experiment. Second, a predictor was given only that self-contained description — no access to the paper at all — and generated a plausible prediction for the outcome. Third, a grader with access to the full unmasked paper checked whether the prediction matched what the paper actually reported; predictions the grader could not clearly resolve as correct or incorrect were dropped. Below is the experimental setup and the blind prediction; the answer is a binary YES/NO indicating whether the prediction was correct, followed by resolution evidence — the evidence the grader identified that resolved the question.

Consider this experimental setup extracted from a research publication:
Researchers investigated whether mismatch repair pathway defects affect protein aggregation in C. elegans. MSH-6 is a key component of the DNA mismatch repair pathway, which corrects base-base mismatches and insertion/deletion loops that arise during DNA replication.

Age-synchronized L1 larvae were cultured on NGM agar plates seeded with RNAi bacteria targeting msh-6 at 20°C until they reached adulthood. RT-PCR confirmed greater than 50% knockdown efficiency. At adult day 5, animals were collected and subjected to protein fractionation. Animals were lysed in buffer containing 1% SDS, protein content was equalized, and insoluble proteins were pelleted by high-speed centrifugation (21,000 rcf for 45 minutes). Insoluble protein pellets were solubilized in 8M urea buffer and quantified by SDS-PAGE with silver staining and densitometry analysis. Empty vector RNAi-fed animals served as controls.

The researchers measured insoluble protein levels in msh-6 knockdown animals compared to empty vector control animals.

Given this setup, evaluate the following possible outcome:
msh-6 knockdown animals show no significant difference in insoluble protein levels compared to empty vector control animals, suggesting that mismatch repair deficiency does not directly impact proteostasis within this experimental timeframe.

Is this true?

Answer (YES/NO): YES